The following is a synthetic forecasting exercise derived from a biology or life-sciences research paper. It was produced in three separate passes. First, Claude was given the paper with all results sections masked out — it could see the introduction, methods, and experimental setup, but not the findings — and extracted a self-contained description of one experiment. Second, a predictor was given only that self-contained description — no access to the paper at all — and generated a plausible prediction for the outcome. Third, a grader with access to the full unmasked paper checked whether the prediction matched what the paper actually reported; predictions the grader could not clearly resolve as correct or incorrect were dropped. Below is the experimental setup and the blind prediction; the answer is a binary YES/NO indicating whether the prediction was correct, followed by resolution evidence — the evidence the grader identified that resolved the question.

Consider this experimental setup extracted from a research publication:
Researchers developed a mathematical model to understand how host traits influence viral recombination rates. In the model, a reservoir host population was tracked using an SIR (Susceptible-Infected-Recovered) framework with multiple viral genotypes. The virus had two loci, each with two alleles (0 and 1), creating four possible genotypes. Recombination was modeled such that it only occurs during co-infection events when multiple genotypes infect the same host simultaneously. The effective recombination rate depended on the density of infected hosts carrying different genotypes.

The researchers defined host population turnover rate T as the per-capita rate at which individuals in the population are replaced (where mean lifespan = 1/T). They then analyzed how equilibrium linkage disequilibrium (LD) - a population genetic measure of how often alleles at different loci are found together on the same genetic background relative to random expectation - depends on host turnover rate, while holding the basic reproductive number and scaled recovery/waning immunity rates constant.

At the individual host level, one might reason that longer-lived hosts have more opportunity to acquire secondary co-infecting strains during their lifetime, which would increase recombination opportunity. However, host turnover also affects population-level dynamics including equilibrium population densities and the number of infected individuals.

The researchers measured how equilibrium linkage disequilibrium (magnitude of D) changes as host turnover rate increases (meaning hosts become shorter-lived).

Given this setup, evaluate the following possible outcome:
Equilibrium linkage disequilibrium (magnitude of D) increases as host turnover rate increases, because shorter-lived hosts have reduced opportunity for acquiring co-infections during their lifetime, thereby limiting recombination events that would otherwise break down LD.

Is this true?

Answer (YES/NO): NO